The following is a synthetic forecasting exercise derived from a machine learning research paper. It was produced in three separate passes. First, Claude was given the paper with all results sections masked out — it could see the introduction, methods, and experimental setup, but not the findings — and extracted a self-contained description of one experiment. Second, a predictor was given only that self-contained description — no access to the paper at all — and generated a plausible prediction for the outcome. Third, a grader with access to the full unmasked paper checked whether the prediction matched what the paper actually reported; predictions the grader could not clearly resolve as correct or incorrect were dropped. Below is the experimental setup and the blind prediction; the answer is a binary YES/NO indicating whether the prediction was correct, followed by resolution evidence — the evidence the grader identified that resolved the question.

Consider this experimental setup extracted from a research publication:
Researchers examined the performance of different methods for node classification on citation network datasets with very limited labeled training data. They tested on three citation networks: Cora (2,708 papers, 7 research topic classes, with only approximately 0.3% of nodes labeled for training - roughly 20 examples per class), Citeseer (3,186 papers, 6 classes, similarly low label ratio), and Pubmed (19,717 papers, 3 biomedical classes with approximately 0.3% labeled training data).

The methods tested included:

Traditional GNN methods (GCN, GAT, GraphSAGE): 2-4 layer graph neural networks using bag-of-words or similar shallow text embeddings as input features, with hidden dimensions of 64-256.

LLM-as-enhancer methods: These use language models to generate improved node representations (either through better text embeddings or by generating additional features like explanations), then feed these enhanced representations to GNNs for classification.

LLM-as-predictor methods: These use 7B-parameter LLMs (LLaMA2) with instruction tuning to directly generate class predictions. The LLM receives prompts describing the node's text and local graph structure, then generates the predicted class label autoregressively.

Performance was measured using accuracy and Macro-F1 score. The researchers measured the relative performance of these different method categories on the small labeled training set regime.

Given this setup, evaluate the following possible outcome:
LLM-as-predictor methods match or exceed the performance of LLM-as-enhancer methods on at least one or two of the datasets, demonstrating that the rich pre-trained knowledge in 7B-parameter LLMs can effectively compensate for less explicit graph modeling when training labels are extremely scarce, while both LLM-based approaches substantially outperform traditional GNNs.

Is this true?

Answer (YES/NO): NO